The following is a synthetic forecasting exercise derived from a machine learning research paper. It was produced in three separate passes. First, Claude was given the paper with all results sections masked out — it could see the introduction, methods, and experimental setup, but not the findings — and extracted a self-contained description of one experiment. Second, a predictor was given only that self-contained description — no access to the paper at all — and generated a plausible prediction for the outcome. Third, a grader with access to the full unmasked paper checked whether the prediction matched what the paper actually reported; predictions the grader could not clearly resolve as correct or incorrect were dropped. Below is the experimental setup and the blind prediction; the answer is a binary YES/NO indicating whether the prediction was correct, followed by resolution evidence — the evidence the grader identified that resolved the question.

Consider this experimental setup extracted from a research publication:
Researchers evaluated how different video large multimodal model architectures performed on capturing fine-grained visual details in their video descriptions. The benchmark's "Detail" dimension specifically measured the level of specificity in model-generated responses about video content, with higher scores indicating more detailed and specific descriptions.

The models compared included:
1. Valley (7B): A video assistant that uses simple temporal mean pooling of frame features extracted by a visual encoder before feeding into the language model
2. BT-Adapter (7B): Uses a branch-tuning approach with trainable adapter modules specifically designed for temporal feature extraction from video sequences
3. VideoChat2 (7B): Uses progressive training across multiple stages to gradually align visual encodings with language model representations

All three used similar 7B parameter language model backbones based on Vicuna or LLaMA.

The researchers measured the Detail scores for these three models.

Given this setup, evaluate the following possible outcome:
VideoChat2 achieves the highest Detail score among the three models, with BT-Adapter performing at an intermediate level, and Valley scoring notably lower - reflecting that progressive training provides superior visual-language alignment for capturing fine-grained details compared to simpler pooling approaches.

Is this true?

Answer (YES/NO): YES